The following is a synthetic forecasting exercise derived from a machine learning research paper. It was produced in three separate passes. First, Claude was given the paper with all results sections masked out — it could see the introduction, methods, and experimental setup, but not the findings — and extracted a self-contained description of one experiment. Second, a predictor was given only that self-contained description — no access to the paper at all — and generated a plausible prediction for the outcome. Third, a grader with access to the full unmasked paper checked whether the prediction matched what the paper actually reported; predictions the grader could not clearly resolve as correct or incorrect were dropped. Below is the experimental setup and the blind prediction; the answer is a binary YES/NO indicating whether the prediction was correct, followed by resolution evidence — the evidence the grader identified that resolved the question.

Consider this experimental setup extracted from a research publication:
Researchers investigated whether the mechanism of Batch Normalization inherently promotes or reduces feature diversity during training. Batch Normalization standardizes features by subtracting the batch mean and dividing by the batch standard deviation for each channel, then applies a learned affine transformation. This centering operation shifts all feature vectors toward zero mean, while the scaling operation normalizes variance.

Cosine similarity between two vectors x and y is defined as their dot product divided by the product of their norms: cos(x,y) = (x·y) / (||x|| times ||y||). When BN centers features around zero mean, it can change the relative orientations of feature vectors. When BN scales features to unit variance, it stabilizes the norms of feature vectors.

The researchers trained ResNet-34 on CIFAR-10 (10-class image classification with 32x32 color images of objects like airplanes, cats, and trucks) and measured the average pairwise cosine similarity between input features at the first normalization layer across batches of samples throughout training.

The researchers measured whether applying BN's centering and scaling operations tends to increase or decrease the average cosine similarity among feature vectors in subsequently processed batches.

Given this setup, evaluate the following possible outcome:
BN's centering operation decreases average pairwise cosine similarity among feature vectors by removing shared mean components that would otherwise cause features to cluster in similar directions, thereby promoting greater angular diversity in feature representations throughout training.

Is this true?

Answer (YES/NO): NO